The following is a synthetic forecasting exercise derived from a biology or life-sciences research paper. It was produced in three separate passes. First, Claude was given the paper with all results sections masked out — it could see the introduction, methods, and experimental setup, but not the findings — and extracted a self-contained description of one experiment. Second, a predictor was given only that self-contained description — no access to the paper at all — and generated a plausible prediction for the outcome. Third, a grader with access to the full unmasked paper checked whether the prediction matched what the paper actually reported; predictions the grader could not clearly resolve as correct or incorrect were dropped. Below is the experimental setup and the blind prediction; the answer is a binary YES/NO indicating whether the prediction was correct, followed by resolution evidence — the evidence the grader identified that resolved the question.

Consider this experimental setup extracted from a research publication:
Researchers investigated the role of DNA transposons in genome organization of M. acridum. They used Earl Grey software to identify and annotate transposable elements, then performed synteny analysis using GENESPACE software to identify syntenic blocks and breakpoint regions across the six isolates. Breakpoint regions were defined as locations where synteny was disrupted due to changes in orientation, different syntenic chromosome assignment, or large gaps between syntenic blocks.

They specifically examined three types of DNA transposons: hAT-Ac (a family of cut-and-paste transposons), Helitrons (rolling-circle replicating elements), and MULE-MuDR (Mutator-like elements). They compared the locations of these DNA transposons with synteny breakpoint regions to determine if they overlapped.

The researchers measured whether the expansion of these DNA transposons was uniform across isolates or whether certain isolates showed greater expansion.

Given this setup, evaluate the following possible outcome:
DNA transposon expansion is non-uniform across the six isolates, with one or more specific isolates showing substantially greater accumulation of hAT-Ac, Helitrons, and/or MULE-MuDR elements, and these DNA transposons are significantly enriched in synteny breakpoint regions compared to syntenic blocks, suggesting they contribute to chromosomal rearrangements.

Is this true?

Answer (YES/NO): YES